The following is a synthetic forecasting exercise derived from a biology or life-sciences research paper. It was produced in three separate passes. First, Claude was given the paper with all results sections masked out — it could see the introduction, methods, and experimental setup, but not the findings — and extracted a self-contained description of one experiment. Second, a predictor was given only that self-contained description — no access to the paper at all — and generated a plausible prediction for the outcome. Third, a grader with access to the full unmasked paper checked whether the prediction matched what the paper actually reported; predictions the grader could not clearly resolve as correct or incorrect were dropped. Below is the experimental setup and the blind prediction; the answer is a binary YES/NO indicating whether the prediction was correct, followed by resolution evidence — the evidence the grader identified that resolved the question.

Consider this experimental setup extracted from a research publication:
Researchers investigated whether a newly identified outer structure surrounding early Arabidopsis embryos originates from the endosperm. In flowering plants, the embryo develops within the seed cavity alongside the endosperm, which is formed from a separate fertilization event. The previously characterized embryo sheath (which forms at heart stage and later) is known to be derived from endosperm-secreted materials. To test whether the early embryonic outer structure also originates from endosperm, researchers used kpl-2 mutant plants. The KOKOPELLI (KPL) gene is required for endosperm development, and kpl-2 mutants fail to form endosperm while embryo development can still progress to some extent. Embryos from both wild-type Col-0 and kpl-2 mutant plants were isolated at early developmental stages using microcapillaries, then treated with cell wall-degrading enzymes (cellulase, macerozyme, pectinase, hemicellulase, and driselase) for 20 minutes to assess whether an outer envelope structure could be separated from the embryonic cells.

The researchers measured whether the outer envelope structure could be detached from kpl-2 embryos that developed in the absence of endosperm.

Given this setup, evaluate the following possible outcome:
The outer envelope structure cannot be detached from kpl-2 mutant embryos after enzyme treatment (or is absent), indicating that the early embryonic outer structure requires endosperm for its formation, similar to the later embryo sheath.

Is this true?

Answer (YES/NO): NO